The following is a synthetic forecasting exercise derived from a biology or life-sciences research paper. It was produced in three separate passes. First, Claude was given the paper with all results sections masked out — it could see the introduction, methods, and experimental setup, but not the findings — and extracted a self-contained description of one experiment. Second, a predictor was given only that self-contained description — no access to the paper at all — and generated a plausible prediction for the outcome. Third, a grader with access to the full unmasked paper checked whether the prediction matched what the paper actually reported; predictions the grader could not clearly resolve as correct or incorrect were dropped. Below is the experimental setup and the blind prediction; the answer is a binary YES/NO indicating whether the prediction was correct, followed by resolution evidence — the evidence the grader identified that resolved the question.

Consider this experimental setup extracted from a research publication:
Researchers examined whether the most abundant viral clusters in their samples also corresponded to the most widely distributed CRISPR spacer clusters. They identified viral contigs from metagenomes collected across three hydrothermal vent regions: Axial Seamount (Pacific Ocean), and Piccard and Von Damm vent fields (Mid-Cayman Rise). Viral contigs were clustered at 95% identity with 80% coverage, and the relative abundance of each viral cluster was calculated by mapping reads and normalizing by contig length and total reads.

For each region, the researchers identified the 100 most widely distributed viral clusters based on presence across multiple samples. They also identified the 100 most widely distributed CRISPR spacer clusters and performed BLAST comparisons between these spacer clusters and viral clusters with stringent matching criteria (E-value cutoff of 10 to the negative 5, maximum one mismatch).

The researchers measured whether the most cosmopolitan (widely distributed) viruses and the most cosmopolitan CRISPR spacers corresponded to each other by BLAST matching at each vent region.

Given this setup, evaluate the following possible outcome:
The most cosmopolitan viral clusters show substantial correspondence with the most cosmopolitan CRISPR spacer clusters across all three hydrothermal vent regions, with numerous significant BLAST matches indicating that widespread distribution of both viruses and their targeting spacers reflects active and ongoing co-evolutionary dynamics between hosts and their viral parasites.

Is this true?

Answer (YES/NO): NO